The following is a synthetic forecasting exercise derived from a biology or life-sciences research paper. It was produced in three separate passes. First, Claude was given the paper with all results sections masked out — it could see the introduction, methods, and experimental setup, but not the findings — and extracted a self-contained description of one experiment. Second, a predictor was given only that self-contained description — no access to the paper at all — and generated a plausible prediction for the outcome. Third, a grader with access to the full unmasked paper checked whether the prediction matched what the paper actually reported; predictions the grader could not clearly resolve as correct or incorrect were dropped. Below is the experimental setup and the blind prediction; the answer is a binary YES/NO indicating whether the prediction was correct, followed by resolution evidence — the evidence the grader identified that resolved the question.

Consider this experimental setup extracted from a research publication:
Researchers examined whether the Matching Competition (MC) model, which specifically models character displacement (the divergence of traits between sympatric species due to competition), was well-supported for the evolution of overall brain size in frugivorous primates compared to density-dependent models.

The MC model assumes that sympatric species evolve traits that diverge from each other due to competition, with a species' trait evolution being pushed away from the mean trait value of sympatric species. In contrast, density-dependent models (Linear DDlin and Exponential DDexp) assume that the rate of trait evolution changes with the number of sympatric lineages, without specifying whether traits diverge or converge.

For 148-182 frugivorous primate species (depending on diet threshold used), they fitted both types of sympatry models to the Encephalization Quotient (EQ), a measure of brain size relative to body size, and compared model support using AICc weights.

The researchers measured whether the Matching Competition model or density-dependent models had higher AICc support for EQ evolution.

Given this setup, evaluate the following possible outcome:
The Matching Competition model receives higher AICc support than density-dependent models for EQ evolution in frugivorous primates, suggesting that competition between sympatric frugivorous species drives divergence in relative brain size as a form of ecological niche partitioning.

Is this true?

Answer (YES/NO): NO